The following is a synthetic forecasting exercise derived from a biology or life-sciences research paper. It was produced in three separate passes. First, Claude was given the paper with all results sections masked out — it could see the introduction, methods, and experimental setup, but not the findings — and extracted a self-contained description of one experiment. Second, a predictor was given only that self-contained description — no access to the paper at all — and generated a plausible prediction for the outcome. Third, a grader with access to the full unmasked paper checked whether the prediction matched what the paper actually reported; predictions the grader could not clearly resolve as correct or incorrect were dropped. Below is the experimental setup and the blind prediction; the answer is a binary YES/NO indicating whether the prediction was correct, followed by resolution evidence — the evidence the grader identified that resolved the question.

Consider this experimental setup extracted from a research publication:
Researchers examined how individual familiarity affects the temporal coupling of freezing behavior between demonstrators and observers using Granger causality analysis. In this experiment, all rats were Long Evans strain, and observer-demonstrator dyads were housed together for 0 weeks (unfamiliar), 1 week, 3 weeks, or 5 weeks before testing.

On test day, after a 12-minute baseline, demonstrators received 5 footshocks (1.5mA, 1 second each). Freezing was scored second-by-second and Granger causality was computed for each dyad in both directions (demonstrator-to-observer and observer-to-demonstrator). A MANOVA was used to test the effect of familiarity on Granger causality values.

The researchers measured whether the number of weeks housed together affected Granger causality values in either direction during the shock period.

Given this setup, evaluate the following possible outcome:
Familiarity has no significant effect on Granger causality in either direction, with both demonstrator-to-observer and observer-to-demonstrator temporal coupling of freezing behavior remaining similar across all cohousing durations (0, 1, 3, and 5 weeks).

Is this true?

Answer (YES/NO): YES